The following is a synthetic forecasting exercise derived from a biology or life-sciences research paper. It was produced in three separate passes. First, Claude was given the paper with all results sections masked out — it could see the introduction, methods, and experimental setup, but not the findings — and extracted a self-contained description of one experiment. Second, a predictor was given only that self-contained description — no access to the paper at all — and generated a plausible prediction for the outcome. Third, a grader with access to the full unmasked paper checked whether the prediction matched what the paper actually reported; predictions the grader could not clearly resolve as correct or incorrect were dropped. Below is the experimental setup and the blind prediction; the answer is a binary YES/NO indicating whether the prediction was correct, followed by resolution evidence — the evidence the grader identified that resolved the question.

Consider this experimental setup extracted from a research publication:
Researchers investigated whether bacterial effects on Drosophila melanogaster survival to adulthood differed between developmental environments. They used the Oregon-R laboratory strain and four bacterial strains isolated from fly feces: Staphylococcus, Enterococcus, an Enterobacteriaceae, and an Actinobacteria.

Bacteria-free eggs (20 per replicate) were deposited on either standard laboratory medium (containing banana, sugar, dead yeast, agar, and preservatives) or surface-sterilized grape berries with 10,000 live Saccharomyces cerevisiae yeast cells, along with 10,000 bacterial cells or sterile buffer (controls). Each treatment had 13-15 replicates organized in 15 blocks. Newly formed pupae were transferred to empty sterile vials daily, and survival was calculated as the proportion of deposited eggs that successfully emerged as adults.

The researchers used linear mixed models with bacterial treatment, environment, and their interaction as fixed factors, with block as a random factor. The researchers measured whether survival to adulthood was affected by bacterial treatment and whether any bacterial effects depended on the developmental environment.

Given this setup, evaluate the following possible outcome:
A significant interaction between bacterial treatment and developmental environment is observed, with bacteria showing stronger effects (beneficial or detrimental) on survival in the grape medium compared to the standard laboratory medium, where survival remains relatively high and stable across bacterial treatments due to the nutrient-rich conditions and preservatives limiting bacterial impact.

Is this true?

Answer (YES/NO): NO